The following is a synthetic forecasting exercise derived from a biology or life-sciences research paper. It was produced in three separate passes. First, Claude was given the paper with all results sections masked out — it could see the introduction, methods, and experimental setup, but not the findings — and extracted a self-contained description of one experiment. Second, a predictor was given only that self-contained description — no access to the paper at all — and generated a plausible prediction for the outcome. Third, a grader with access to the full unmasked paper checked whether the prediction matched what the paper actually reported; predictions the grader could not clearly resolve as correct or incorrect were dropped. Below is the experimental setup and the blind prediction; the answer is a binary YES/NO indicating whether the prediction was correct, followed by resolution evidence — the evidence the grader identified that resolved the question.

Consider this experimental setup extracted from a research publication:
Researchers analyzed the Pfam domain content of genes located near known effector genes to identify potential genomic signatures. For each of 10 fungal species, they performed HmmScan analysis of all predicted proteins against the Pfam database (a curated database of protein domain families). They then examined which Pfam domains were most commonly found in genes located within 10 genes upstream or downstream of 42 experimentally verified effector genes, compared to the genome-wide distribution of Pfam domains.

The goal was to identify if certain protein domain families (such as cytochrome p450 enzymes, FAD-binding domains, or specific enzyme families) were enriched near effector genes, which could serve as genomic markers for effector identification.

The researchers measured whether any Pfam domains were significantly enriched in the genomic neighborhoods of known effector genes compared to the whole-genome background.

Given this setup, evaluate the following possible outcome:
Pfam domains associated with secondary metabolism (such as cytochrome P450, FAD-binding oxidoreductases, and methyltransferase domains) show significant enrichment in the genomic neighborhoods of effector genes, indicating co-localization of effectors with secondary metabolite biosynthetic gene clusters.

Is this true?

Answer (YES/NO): NO